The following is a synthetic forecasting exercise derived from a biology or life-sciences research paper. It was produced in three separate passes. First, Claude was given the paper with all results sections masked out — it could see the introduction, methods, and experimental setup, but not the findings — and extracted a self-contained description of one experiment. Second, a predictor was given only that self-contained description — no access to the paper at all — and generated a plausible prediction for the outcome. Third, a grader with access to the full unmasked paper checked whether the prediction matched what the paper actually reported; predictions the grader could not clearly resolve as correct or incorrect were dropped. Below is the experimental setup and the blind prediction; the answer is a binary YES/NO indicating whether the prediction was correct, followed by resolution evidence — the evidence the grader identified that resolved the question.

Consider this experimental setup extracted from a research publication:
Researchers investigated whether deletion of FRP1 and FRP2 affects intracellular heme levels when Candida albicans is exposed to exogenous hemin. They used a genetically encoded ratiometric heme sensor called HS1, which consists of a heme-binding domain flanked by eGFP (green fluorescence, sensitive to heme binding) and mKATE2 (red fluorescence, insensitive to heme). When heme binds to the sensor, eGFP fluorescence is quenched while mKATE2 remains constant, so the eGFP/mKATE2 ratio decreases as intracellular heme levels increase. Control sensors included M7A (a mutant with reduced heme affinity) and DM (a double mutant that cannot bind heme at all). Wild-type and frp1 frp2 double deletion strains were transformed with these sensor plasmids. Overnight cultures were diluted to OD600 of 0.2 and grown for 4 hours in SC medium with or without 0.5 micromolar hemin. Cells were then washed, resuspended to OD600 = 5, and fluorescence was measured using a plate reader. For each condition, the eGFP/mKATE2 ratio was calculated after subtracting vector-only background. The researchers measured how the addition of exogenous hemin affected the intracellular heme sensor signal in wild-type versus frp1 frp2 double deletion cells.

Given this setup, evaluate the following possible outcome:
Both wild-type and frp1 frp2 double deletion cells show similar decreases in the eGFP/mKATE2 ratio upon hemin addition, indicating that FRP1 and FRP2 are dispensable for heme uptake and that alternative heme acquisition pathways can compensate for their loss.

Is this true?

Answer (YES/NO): NO